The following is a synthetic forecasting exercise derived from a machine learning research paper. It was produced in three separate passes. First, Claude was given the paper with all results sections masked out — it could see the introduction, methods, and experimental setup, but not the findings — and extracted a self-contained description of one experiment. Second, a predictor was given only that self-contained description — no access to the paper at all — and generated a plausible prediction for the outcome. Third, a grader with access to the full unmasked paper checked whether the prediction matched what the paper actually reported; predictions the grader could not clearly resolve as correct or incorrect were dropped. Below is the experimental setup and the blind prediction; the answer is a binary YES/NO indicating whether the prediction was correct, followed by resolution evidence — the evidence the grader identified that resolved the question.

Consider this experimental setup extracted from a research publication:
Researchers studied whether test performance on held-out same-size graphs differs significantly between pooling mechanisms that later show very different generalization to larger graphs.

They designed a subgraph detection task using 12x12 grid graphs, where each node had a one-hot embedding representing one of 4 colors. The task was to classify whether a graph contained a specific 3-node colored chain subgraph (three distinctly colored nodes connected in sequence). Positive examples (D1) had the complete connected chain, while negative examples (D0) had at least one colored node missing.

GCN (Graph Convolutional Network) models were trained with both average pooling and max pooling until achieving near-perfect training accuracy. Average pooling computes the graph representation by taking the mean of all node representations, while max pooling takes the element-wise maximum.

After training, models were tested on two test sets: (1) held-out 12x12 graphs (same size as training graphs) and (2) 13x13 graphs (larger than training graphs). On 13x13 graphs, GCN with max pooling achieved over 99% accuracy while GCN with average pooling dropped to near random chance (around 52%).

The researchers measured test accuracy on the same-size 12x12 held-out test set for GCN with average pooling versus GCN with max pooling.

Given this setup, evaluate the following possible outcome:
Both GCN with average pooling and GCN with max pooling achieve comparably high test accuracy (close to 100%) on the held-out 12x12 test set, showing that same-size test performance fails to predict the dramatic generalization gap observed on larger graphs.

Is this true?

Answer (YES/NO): YES